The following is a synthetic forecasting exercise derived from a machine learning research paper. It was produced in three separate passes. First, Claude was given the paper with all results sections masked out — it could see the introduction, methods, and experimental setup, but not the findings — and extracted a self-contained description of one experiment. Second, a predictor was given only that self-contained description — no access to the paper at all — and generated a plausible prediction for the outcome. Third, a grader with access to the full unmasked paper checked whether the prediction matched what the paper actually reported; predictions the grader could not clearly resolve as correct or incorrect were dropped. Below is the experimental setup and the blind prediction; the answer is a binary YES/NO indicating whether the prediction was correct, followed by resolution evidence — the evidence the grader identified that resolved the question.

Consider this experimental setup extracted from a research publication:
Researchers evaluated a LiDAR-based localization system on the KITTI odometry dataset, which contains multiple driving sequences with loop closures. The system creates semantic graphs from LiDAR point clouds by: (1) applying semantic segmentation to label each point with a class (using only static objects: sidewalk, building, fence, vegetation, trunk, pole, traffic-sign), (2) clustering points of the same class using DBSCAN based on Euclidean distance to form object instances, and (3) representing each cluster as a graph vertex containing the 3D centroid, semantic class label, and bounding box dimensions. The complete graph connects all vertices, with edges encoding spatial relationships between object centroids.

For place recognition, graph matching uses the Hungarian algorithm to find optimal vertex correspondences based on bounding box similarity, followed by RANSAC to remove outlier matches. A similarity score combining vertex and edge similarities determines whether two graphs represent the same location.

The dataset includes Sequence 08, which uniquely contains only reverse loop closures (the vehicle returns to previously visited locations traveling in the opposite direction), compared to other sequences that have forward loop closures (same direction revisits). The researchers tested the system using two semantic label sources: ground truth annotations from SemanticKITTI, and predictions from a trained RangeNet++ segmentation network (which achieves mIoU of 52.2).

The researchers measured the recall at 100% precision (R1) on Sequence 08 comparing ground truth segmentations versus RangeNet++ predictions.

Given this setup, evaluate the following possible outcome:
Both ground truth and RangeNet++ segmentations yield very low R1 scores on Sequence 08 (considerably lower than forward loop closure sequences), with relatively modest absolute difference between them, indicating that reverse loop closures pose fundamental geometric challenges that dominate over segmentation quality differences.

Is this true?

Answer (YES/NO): NO